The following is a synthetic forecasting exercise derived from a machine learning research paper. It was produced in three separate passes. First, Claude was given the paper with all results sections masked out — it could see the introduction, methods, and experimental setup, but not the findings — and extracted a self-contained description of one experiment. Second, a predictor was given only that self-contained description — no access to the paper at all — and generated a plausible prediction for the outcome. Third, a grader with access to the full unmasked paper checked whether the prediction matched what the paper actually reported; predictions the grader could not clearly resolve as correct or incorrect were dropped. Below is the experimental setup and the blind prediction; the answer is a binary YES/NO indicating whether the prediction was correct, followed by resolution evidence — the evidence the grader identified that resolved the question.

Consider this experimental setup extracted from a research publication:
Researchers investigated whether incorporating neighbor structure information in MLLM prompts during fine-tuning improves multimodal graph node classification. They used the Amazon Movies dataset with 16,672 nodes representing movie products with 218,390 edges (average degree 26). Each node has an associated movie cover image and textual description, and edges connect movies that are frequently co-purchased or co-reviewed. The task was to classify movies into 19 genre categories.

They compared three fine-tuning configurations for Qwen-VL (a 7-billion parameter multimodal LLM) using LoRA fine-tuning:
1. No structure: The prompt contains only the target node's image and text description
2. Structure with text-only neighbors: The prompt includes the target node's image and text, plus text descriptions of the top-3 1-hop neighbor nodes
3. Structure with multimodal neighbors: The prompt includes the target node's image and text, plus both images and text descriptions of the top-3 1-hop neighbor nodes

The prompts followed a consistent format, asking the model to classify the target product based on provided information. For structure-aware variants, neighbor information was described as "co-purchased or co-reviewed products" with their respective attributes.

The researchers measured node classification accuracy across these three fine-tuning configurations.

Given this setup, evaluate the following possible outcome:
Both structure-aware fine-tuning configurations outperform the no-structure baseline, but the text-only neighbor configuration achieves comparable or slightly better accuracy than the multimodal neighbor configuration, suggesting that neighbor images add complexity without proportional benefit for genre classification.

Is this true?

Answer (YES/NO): NO